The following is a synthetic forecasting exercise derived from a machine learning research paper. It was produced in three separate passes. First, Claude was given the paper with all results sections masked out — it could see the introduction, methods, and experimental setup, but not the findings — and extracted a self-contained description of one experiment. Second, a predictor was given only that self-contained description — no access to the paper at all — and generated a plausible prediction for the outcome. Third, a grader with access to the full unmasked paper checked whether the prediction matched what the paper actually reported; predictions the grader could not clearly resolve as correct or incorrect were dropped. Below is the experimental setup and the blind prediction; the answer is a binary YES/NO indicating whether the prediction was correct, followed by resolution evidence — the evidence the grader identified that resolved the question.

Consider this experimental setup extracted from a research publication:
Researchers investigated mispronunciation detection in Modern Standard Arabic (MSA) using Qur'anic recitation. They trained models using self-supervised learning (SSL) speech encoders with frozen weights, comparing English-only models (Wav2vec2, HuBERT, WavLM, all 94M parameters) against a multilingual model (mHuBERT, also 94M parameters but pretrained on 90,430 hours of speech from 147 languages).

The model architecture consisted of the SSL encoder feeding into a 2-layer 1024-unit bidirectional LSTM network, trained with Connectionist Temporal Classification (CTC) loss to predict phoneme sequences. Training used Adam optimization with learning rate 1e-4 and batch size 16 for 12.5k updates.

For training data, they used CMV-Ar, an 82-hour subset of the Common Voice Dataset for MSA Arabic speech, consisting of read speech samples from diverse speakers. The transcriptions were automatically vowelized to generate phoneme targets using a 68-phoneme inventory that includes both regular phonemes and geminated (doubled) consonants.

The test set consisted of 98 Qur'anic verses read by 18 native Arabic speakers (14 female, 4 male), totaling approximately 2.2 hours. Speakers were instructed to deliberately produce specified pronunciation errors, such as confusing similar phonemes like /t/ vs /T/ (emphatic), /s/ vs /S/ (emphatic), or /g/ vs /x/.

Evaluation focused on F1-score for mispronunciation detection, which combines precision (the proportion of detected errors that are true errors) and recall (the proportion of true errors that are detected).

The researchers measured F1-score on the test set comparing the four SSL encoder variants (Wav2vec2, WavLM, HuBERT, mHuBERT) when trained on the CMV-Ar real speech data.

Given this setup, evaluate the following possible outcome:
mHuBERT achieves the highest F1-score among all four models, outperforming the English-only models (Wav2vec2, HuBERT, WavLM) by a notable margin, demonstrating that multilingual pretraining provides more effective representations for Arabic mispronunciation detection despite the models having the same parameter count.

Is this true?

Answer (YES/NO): YES